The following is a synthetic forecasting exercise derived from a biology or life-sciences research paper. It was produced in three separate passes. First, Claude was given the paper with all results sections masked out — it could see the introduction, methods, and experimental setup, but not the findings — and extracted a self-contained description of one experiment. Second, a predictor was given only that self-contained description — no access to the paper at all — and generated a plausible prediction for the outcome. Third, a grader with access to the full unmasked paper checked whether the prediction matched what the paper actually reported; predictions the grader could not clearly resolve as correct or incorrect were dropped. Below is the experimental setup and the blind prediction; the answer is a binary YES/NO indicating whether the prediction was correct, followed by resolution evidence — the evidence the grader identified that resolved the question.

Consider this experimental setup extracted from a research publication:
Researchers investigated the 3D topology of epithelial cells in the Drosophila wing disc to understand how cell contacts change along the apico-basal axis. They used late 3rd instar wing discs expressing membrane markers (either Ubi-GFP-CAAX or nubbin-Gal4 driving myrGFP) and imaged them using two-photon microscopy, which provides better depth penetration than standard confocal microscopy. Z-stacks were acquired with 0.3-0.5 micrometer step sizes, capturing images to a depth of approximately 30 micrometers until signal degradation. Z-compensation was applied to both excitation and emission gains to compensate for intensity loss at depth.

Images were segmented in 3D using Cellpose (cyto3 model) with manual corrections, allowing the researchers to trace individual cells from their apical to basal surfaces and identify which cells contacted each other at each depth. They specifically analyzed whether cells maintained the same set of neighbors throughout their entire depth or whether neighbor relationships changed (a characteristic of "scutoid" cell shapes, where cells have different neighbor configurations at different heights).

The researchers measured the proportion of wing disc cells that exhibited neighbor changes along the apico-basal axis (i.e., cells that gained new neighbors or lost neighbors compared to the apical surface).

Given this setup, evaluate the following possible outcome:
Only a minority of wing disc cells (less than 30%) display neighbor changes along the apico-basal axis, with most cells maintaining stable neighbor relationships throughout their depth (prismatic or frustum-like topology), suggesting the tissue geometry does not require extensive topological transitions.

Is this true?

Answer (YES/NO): NO